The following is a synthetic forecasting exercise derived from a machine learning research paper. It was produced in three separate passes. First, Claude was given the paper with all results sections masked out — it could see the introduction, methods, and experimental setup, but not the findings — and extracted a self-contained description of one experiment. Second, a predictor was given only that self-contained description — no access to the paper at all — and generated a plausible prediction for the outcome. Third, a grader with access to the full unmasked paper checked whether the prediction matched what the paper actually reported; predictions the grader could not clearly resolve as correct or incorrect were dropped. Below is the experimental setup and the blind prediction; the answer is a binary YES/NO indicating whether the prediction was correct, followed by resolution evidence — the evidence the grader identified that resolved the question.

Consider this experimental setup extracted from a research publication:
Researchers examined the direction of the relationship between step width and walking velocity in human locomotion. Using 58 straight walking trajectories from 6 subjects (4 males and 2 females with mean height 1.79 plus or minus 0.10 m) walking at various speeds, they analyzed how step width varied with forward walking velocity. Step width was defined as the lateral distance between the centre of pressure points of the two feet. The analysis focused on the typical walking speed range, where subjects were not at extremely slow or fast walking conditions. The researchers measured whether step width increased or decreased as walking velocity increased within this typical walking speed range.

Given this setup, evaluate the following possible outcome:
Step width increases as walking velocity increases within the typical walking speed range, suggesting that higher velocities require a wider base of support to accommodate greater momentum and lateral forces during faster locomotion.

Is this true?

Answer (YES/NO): NO